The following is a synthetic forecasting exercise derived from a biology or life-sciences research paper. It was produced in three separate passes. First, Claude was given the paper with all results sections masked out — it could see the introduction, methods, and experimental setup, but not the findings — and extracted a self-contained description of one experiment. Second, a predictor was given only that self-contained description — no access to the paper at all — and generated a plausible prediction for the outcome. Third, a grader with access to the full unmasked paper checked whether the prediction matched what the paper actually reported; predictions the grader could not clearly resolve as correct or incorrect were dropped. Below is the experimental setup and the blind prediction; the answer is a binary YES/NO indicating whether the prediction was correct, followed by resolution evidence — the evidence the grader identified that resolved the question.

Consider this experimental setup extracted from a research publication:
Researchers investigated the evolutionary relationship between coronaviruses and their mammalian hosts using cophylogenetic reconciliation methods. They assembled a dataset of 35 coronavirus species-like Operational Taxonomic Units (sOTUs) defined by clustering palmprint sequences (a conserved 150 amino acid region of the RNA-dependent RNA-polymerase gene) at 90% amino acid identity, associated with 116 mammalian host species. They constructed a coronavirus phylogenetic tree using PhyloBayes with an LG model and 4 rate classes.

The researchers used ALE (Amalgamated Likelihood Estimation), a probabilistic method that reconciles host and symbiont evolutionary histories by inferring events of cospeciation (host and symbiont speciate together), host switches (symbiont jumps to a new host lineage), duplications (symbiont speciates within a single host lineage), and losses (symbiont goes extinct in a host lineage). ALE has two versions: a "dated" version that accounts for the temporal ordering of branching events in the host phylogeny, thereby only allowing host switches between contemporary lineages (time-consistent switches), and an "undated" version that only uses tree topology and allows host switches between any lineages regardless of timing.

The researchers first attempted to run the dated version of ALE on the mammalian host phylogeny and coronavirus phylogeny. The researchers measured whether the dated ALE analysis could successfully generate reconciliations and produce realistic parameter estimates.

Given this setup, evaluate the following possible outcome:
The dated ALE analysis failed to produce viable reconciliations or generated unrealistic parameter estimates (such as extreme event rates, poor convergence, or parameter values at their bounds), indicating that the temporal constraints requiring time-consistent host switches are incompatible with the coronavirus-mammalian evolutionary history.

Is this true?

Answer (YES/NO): YES